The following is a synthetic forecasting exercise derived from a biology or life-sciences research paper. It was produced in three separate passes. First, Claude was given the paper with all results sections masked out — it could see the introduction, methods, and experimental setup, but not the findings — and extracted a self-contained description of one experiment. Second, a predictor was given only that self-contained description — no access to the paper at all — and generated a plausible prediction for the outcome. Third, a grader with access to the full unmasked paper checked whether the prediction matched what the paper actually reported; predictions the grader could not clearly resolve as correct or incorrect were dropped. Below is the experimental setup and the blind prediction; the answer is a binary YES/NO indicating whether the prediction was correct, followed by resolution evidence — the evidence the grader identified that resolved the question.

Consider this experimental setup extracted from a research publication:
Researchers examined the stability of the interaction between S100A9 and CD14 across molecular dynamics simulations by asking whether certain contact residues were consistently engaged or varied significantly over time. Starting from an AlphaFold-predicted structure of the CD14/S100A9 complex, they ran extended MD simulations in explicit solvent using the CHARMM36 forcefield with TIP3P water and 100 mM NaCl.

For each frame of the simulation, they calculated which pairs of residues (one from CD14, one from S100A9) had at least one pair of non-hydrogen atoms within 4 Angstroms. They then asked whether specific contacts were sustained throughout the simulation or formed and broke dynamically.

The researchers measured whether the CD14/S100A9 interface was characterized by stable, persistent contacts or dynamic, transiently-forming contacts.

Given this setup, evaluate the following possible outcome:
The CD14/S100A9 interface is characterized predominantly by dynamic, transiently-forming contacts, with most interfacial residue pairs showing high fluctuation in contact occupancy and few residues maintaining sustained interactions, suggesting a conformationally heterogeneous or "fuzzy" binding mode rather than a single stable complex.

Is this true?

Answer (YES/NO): NO